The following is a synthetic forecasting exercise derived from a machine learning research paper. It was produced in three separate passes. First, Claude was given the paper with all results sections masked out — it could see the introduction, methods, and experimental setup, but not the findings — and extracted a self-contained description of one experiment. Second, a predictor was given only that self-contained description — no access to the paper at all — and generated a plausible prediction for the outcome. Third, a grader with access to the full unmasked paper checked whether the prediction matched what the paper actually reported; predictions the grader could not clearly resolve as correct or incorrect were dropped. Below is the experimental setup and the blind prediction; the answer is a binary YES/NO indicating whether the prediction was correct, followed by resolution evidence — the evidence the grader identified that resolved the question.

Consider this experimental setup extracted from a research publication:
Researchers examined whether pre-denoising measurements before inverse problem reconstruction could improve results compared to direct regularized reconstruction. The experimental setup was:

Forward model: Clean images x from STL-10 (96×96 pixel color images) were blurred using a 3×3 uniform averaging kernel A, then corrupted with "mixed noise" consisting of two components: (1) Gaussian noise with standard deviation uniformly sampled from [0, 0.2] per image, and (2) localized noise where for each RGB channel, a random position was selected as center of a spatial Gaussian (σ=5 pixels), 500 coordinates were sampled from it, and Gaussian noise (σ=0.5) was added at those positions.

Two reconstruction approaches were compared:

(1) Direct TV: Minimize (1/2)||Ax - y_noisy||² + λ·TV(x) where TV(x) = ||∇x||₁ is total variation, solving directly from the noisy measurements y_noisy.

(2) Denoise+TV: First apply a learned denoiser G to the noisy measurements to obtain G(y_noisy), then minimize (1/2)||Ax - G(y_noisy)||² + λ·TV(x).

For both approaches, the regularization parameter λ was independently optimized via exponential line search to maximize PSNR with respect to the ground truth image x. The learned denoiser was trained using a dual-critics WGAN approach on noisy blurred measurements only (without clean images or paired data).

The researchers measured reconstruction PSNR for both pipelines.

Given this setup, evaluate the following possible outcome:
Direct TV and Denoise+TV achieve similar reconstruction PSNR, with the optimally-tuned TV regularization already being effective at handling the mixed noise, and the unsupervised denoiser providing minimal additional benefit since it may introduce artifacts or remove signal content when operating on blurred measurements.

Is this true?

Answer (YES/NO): NO